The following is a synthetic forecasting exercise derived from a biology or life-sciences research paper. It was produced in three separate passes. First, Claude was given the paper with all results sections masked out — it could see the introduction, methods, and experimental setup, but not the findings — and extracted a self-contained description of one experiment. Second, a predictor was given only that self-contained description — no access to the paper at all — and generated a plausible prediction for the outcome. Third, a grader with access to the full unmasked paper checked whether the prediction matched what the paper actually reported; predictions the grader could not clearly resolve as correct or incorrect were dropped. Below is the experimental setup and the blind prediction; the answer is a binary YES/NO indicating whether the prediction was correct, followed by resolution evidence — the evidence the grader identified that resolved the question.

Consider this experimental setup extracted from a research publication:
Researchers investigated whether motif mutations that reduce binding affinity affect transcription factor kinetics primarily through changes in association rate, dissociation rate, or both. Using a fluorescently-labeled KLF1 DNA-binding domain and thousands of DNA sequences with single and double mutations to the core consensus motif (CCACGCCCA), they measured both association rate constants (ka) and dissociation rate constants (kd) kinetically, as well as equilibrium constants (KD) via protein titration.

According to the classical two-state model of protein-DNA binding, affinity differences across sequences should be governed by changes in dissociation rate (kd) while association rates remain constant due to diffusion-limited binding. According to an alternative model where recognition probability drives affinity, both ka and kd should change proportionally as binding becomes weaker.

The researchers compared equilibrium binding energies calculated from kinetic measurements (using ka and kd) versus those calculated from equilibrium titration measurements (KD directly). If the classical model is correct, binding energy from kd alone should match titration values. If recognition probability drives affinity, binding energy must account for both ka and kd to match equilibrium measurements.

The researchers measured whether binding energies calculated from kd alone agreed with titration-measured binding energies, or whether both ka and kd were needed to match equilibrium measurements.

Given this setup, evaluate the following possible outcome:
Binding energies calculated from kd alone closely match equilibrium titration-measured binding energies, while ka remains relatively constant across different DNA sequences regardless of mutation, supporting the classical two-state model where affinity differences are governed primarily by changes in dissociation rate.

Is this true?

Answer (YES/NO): NO